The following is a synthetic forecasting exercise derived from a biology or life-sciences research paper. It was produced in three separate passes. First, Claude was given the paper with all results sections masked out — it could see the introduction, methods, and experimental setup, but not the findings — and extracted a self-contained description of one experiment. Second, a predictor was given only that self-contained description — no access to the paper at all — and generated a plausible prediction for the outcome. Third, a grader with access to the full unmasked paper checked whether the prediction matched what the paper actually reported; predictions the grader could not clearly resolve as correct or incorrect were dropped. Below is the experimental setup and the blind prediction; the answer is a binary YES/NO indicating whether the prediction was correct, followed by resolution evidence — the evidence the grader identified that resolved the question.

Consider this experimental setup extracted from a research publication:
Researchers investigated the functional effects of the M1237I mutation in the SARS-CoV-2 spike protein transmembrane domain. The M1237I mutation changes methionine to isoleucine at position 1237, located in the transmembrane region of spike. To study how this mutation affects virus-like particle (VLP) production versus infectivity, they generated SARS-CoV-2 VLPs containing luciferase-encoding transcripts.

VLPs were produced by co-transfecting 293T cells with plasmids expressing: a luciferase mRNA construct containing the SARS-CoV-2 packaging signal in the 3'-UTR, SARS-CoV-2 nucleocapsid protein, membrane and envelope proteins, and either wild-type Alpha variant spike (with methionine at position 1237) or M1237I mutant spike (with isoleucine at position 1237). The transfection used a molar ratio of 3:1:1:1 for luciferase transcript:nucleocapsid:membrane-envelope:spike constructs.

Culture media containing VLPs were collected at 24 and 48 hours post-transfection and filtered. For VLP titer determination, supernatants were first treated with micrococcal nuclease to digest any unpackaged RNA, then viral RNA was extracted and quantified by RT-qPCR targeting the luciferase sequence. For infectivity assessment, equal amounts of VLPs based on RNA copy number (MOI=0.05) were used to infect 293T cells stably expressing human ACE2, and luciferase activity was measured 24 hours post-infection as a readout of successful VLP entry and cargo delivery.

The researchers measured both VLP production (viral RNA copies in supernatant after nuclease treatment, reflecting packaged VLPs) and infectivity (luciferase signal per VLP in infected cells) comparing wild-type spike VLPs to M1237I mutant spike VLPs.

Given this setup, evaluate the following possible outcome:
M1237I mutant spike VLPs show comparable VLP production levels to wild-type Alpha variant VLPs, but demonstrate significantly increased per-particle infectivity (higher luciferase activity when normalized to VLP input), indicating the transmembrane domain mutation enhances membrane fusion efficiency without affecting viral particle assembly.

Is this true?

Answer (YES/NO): NO